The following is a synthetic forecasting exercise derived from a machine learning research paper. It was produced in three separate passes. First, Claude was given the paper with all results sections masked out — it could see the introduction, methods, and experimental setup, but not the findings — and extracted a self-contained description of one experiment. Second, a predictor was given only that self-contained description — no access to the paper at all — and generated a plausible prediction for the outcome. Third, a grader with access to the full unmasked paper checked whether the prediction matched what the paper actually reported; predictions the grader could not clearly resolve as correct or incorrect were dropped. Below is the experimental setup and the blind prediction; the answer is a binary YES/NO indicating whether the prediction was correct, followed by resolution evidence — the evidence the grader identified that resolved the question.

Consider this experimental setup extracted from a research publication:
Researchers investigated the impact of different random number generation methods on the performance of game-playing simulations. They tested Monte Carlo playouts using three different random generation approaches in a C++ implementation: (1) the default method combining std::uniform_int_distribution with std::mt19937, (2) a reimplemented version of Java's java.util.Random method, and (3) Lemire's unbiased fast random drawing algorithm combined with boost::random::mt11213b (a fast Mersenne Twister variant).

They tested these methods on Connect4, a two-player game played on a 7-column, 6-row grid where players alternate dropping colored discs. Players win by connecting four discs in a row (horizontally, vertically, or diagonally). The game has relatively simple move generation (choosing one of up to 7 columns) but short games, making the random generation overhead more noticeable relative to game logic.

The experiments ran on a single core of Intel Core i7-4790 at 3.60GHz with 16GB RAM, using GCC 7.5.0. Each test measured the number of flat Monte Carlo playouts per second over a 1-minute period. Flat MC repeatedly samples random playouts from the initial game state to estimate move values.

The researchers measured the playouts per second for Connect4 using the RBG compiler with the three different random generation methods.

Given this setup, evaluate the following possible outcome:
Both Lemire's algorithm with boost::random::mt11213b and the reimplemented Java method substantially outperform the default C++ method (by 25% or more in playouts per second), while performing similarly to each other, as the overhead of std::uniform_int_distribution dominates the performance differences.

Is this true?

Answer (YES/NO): YES